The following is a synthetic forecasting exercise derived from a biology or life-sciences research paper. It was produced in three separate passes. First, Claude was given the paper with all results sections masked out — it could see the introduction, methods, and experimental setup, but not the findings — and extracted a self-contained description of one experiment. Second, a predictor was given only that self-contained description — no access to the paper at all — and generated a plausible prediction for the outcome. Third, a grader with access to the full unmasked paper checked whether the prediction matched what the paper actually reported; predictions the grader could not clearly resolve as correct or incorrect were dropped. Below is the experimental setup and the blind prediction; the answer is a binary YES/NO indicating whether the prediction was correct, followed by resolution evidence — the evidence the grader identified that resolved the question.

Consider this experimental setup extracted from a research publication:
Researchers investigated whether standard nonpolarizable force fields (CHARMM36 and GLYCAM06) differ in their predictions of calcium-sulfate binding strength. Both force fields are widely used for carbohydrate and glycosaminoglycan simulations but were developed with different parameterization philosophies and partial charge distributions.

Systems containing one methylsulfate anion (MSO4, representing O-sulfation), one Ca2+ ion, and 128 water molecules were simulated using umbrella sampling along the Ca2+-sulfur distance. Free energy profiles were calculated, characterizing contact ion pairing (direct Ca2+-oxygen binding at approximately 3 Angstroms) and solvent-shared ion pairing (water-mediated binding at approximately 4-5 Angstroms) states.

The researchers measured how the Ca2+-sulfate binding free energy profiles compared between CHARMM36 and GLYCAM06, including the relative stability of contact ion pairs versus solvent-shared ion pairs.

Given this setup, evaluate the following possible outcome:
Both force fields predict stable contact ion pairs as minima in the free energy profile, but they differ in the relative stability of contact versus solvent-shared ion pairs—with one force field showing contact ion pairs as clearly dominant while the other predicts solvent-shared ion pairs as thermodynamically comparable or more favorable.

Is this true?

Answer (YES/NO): NO